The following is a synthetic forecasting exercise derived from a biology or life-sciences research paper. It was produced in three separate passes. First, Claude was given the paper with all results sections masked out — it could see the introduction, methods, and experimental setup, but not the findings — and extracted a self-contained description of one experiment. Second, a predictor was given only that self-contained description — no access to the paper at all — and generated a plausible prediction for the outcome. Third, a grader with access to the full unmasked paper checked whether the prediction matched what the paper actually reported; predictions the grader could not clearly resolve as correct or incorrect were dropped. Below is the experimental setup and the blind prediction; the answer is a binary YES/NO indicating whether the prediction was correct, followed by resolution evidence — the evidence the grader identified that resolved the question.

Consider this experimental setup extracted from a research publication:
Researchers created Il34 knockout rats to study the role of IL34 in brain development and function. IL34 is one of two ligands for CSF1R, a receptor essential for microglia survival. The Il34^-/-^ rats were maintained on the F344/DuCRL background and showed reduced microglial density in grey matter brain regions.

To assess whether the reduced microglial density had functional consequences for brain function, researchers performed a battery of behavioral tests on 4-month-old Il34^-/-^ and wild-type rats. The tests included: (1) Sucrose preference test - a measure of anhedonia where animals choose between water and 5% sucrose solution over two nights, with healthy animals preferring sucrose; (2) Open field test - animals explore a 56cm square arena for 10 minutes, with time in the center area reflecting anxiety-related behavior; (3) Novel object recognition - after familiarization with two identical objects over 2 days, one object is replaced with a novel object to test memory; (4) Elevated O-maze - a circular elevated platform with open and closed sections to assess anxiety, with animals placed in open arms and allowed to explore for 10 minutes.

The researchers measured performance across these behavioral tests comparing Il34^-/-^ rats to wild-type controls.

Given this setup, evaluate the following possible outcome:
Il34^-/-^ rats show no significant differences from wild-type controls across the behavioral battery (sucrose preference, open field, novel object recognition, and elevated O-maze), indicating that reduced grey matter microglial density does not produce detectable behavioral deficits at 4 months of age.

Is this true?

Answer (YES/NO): YES